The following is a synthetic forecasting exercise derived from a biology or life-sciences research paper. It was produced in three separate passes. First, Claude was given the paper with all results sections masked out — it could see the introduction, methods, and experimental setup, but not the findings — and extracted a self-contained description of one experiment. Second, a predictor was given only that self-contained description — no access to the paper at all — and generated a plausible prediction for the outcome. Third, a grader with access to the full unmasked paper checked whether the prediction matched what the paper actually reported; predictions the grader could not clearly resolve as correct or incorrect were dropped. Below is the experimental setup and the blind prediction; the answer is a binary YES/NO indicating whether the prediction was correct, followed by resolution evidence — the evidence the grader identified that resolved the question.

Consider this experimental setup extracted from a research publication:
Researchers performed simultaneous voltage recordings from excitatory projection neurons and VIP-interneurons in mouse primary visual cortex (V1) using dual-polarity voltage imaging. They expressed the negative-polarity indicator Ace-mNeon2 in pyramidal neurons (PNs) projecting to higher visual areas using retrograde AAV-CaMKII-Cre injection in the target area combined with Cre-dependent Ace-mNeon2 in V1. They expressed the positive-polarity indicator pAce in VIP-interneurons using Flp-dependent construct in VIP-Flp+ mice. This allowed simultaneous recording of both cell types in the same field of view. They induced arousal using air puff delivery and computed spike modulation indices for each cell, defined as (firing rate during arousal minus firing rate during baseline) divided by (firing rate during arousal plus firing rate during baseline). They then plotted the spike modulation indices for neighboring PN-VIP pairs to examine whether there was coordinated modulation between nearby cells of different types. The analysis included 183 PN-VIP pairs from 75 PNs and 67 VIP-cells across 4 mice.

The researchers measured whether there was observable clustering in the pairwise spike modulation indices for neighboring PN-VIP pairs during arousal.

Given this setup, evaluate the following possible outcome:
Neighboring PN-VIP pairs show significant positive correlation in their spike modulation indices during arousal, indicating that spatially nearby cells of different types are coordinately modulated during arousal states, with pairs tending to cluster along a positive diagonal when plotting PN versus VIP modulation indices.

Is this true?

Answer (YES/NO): NO